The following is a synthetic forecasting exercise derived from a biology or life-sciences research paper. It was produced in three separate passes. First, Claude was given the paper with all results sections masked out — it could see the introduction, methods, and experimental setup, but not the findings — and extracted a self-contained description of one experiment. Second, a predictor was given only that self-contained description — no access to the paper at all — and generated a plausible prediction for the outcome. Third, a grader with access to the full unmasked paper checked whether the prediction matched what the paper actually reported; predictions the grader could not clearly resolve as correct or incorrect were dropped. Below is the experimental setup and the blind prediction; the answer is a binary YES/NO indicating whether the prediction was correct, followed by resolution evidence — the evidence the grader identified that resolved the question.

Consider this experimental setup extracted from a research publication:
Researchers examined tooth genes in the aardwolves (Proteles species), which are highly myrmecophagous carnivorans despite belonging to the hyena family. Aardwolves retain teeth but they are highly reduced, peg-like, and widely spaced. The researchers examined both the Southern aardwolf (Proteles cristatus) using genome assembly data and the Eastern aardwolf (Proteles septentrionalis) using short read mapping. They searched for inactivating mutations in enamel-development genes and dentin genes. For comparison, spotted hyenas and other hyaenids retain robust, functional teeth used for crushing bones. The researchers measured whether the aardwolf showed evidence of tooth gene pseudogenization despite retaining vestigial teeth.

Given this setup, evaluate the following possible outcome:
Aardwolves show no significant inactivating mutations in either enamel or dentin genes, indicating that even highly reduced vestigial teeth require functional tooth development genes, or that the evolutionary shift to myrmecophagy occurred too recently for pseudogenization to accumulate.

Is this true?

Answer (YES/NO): YES